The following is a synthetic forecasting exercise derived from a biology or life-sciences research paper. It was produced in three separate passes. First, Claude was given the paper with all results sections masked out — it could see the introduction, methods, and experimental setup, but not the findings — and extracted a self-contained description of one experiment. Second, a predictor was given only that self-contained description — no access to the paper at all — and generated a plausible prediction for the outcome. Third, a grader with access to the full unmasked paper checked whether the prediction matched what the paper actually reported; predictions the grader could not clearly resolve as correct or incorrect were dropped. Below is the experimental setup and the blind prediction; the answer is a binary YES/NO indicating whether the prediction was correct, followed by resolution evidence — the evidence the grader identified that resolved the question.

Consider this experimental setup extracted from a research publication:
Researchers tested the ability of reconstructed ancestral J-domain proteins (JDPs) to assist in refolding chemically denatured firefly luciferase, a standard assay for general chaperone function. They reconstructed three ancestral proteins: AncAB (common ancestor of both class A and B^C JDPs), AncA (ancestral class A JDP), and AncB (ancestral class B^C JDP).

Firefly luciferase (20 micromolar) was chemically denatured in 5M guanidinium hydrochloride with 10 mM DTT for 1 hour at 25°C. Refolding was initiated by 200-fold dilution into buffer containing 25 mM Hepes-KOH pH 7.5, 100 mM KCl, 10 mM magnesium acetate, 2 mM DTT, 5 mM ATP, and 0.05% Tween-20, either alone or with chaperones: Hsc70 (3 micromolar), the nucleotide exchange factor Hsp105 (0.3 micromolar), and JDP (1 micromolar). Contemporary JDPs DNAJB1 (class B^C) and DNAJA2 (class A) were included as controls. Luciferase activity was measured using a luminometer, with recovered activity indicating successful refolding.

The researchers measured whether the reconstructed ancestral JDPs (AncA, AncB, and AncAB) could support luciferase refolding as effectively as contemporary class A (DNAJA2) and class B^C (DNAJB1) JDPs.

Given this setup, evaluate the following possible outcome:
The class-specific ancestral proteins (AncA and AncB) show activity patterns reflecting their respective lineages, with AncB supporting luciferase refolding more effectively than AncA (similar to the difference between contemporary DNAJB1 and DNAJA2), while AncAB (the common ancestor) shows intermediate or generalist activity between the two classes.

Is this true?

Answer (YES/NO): NO